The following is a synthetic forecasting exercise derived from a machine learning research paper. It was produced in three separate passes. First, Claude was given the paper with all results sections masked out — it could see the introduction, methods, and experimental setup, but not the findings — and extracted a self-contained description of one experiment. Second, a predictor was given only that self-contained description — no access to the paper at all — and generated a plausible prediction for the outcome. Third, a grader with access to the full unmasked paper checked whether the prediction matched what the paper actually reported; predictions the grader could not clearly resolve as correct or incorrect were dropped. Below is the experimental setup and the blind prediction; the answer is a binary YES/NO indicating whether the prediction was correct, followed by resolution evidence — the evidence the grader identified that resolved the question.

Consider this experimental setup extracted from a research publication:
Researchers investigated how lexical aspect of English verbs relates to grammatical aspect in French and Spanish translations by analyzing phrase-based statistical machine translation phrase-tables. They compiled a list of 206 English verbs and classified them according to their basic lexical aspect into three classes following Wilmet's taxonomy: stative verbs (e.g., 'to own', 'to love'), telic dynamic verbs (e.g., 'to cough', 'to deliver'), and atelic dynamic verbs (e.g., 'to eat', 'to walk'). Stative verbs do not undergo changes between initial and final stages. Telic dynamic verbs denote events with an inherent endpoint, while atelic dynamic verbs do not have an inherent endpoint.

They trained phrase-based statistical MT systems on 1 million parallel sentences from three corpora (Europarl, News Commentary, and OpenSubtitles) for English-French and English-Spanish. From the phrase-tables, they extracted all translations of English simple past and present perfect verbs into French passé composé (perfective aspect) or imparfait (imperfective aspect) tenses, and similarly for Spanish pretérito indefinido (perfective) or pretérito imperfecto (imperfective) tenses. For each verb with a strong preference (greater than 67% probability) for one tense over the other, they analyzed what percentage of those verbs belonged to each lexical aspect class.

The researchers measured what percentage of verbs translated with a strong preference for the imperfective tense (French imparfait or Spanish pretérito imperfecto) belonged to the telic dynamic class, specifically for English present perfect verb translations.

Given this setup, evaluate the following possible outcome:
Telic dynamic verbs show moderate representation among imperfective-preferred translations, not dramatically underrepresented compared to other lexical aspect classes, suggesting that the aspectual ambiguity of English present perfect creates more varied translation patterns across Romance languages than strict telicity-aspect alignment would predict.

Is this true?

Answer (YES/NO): NO